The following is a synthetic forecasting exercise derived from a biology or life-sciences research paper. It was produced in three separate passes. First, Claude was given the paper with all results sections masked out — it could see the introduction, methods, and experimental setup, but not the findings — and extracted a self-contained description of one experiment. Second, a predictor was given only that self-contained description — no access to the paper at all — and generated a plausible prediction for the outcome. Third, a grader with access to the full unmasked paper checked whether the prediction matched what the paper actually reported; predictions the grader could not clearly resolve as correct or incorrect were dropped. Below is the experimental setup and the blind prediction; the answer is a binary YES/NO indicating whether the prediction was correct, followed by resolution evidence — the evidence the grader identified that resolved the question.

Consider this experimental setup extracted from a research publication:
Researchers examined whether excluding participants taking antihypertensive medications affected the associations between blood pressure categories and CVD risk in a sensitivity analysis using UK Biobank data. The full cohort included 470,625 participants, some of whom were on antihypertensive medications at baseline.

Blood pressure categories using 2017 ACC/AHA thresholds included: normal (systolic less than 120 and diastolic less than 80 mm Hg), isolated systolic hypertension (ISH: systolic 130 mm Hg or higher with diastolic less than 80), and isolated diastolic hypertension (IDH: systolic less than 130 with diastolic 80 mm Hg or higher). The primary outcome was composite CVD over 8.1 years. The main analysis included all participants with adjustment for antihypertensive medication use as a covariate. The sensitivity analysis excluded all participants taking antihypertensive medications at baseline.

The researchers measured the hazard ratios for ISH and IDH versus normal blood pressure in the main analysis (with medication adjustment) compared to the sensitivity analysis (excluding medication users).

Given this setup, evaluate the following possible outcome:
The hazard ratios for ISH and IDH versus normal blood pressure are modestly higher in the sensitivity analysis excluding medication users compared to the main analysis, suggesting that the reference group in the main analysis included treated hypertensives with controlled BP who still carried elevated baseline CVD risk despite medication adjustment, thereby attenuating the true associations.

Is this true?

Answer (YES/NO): NO